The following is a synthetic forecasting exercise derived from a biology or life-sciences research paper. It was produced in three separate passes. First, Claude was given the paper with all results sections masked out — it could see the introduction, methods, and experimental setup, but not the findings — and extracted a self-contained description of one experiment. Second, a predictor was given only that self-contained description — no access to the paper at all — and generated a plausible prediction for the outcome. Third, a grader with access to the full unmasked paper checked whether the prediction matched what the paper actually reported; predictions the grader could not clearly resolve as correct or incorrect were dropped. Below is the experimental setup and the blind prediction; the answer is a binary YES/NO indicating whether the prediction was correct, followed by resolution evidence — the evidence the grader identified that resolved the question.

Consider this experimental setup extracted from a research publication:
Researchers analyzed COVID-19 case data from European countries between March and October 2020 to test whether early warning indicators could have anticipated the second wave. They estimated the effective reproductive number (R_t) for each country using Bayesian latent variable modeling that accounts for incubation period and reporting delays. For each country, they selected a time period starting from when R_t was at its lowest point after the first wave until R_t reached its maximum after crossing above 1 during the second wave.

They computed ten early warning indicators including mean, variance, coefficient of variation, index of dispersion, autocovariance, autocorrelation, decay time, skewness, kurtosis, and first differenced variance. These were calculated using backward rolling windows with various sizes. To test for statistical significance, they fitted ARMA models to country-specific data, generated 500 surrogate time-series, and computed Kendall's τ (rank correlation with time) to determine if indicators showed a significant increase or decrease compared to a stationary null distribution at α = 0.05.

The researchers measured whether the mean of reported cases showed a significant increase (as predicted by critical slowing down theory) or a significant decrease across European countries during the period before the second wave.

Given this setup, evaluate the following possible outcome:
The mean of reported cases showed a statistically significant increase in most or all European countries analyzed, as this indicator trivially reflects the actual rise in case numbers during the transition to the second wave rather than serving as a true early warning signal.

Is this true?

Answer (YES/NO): NO